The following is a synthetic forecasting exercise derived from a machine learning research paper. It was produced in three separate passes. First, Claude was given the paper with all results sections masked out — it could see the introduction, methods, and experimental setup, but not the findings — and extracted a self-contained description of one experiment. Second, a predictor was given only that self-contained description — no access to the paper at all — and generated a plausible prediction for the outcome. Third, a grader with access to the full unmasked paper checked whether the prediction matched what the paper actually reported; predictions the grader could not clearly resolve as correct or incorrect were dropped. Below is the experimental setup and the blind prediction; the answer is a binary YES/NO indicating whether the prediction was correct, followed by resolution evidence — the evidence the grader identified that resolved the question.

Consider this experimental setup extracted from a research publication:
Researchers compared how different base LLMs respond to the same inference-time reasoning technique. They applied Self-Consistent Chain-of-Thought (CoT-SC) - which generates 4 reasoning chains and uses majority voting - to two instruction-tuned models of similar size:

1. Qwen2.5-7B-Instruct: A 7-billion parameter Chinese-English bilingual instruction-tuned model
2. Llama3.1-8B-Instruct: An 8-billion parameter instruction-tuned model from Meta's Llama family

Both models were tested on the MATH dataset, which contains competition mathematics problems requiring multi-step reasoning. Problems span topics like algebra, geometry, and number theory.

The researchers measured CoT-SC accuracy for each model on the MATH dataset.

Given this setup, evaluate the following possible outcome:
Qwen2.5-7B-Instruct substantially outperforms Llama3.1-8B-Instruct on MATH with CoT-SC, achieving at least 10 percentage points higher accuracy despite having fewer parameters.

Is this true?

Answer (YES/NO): YES